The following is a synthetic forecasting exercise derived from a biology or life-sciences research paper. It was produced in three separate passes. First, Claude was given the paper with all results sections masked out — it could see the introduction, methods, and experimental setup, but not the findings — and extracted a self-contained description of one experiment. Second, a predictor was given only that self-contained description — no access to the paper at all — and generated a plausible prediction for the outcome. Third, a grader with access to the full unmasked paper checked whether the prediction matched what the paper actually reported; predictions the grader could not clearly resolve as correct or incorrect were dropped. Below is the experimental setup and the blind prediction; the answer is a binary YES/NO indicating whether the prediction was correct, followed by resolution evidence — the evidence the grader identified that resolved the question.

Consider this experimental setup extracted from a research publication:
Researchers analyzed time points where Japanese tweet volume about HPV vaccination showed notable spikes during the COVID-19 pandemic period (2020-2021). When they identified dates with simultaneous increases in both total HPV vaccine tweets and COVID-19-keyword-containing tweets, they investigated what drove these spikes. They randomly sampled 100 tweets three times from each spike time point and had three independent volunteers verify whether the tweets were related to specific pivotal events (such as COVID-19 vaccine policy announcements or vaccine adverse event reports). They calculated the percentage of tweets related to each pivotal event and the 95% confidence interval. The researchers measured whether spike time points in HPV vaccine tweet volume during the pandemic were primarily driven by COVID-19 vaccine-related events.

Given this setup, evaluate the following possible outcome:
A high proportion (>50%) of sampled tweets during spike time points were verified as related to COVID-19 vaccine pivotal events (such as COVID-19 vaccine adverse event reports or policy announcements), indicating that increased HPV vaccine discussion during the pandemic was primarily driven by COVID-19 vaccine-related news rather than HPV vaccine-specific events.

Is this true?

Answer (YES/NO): NO